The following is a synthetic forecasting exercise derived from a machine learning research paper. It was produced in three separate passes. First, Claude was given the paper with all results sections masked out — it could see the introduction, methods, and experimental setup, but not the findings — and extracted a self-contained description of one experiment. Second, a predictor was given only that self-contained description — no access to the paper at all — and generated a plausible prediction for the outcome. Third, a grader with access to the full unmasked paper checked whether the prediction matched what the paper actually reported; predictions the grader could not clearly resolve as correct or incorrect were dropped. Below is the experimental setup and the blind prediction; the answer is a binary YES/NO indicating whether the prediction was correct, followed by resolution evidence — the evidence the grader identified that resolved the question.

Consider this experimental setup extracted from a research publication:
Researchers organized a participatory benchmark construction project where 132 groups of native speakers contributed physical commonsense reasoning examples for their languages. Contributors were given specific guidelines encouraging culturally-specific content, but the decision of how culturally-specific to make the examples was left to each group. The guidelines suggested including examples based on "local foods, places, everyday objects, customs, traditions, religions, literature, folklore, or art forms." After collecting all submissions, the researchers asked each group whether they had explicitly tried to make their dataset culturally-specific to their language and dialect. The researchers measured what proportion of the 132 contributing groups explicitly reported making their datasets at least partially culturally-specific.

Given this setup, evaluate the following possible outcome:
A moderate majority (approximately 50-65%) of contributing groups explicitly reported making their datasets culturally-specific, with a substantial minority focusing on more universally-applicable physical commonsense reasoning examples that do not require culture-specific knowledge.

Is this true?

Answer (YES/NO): NO